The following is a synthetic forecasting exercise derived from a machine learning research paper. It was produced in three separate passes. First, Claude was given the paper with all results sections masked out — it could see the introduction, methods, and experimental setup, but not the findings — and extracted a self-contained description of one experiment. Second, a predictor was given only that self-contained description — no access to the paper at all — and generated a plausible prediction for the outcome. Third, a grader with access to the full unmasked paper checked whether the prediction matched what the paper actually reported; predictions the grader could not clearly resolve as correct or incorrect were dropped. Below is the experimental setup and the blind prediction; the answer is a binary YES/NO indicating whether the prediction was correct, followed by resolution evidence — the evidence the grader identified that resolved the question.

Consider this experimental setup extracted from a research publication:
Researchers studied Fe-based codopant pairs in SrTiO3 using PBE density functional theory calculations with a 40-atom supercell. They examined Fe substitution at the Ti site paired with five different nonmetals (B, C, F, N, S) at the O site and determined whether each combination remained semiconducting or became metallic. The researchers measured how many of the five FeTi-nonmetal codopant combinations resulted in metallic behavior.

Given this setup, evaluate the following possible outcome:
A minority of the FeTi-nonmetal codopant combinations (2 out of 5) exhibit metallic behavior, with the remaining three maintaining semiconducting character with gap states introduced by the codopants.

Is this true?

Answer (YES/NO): NO